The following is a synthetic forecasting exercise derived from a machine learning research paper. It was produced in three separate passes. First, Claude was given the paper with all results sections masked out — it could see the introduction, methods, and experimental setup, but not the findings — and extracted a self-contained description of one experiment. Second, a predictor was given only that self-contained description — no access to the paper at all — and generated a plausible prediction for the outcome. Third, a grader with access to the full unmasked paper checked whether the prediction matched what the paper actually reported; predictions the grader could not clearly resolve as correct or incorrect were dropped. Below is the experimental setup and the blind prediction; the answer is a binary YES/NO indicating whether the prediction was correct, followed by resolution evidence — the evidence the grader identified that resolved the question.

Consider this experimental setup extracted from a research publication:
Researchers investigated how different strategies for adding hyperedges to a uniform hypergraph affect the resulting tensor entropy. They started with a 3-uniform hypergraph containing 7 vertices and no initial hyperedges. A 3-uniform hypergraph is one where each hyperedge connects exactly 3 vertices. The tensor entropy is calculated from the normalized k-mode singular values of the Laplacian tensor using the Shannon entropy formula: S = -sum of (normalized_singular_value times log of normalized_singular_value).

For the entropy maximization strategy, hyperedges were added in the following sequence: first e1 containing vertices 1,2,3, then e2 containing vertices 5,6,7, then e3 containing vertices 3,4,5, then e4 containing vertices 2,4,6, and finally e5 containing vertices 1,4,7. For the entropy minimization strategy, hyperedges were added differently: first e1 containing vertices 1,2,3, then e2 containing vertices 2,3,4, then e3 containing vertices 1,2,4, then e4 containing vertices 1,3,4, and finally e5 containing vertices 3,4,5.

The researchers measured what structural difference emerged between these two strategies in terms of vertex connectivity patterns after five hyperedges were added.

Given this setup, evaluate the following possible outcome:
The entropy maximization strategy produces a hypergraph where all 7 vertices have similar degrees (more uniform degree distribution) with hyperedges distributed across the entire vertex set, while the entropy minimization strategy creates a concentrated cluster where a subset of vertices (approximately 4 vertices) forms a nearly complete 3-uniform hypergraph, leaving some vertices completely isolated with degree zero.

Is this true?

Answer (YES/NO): YES